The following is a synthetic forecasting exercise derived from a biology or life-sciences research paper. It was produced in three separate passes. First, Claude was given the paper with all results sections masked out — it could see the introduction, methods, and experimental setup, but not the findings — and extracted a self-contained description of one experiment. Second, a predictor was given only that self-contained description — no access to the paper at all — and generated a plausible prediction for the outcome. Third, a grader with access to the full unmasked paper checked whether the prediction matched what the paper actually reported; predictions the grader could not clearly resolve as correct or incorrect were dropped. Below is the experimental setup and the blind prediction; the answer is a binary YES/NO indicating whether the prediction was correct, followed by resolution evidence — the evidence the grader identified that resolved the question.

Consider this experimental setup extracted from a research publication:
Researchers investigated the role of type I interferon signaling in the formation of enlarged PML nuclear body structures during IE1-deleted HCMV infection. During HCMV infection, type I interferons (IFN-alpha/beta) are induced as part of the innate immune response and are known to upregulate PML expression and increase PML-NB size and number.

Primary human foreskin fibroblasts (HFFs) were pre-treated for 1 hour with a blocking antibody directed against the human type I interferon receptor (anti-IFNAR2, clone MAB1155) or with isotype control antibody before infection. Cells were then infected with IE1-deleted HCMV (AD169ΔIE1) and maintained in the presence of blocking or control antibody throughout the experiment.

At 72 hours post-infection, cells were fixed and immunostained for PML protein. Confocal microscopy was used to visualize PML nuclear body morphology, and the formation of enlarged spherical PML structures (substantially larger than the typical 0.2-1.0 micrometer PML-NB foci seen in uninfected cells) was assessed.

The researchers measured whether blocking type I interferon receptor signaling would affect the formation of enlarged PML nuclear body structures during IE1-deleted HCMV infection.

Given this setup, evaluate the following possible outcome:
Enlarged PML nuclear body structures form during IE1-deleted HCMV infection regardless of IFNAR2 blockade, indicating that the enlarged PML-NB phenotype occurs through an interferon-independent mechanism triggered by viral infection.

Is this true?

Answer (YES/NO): NO